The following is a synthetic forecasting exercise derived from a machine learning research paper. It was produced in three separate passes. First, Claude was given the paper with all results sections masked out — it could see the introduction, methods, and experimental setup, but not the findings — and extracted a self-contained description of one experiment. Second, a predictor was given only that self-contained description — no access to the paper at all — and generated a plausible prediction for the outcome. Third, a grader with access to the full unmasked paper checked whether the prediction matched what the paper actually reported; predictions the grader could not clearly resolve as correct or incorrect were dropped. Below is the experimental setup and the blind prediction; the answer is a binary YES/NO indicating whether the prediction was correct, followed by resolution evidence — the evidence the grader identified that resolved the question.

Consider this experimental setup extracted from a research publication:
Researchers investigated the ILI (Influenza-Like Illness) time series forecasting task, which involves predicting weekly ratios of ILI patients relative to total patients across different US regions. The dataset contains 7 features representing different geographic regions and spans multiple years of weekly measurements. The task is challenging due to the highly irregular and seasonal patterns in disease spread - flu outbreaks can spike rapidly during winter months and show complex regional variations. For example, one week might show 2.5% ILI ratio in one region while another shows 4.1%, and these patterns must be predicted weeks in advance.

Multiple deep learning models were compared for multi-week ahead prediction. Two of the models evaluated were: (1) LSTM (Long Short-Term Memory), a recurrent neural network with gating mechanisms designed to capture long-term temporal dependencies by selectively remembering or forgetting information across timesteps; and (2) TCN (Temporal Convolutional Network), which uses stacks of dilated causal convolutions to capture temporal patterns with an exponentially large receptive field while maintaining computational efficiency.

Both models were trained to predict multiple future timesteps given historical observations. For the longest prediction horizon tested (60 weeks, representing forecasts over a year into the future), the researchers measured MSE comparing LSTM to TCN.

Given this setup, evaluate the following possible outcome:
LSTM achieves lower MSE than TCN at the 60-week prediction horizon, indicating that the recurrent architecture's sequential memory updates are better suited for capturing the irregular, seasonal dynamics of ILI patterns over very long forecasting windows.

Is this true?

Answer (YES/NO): YES